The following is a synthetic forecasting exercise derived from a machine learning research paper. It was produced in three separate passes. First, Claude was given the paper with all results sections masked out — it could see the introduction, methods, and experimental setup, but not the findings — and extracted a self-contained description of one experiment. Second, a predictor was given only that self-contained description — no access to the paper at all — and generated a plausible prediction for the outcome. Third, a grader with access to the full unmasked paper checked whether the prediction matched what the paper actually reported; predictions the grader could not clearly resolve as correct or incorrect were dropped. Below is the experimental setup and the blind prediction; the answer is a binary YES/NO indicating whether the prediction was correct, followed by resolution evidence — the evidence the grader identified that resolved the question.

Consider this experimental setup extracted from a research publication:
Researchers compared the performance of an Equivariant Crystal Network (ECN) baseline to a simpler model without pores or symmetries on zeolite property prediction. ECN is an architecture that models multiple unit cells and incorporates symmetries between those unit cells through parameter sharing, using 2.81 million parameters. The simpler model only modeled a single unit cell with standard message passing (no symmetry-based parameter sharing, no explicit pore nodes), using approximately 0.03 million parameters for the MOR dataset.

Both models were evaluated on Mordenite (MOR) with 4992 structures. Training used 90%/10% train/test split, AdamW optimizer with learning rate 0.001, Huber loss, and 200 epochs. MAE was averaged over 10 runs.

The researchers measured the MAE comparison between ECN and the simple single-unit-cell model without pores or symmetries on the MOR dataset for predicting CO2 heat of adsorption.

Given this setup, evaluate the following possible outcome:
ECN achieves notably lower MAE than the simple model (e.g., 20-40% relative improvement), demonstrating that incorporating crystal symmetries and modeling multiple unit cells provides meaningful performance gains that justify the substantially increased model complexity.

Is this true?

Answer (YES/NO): NO